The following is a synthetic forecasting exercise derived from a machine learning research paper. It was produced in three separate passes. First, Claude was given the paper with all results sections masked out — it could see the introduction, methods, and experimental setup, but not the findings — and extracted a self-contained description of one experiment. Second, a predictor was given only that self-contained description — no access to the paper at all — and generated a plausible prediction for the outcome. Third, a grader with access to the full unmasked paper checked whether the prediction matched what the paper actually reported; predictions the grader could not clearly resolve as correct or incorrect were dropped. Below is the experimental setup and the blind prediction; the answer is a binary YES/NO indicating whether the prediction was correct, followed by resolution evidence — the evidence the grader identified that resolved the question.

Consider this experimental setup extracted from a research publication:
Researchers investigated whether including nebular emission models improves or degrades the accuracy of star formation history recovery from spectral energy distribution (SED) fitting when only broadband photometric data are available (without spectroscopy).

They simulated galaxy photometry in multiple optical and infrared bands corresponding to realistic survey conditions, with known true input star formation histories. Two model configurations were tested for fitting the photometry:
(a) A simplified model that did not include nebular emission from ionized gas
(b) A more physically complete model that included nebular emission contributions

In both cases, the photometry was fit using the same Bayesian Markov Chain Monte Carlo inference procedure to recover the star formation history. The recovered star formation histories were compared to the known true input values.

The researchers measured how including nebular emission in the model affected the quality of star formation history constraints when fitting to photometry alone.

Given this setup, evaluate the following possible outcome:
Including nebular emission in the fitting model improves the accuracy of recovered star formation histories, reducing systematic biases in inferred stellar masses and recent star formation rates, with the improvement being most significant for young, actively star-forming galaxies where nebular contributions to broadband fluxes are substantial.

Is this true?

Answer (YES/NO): NO